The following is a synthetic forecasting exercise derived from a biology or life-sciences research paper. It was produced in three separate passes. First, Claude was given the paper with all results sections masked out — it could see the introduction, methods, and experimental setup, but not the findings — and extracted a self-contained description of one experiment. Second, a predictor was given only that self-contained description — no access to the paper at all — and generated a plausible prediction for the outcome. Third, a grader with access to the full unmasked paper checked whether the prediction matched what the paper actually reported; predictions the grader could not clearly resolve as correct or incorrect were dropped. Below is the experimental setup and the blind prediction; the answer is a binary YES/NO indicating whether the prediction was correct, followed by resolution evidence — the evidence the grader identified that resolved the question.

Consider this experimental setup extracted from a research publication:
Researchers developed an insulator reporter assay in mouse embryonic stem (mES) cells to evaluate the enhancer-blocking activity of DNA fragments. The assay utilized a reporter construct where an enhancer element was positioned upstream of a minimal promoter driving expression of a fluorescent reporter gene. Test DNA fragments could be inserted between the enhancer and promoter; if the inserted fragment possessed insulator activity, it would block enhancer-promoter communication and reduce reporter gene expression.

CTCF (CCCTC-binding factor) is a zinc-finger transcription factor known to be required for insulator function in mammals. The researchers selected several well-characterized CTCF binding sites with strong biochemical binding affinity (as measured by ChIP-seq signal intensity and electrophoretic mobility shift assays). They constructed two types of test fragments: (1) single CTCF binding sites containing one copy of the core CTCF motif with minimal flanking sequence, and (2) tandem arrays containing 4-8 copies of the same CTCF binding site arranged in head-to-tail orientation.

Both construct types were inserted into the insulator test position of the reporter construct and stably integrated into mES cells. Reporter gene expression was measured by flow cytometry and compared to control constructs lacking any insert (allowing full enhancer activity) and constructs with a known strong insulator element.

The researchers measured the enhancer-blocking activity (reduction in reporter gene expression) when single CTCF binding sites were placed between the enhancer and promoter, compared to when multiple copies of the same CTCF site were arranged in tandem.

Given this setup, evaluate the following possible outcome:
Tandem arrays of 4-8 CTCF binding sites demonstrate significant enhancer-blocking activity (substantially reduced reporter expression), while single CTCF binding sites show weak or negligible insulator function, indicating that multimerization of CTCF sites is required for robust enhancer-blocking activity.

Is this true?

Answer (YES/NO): YES